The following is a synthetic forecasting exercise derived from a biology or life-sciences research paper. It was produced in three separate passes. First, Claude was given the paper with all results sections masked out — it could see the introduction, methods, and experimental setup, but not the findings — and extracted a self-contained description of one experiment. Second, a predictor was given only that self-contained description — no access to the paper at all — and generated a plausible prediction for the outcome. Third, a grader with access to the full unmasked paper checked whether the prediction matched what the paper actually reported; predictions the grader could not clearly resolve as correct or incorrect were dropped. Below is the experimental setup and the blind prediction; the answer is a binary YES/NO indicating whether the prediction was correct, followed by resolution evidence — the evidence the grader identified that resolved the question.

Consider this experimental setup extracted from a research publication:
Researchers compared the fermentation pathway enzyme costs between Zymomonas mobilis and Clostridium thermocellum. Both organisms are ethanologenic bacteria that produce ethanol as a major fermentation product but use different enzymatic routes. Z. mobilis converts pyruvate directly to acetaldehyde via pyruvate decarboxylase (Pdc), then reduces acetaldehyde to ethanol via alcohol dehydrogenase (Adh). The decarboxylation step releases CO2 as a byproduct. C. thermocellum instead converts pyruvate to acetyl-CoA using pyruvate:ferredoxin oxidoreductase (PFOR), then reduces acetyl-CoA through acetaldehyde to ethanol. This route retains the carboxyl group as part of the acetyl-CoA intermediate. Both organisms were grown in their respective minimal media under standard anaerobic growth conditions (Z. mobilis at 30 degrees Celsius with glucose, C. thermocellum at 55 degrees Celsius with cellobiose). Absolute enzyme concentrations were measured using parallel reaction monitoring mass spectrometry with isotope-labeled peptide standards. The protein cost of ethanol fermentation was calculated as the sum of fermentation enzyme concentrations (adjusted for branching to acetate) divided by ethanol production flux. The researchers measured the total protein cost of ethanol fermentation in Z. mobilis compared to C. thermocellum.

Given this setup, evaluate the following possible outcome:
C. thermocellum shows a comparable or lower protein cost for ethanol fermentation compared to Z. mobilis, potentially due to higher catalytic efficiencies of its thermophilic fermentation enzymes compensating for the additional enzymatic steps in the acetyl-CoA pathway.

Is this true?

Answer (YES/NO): NO